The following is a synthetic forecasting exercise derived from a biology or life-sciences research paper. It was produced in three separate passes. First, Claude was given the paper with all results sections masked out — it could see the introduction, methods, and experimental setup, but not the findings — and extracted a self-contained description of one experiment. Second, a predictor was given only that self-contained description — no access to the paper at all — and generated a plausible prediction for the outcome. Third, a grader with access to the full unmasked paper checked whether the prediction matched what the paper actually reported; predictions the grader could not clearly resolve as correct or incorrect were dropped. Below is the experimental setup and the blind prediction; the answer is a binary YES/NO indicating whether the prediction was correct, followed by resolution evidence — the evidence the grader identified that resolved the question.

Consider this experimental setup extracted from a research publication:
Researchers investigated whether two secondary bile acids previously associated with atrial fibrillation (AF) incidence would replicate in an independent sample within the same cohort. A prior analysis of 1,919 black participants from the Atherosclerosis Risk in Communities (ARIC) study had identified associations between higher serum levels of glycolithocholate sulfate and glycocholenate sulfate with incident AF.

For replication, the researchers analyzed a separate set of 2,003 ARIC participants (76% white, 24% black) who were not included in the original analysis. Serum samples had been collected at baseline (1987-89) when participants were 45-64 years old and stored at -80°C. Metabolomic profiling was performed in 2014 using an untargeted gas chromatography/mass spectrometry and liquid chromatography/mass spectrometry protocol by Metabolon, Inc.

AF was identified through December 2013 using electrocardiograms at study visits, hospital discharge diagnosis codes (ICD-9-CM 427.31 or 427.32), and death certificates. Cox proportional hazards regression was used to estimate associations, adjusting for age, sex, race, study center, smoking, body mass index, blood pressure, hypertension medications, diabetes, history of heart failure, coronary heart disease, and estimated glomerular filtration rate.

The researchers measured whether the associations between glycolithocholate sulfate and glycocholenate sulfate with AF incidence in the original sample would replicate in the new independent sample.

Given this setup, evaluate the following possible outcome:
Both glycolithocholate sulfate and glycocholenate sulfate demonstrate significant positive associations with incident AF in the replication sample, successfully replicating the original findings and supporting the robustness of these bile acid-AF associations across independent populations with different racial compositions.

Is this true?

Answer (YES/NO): NO